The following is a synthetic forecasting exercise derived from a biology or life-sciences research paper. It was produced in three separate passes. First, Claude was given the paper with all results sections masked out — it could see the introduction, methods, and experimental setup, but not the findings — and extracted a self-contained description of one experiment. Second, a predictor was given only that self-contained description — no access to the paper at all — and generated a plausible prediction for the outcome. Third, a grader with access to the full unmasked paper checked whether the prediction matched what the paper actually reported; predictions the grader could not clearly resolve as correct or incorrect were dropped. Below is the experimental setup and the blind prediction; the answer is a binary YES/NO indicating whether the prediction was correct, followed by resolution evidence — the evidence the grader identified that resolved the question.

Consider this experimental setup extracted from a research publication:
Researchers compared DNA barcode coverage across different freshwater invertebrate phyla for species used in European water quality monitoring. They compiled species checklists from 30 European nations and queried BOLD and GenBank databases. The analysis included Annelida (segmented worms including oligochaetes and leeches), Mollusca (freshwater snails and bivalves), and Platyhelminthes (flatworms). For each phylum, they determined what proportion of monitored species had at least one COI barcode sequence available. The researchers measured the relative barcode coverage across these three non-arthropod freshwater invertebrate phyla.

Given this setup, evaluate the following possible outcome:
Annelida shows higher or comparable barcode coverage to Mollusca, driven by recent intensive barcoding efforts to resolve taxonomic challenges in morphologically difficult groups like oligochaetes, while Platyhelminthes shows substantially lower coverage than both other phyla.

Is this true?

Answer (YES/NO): NO